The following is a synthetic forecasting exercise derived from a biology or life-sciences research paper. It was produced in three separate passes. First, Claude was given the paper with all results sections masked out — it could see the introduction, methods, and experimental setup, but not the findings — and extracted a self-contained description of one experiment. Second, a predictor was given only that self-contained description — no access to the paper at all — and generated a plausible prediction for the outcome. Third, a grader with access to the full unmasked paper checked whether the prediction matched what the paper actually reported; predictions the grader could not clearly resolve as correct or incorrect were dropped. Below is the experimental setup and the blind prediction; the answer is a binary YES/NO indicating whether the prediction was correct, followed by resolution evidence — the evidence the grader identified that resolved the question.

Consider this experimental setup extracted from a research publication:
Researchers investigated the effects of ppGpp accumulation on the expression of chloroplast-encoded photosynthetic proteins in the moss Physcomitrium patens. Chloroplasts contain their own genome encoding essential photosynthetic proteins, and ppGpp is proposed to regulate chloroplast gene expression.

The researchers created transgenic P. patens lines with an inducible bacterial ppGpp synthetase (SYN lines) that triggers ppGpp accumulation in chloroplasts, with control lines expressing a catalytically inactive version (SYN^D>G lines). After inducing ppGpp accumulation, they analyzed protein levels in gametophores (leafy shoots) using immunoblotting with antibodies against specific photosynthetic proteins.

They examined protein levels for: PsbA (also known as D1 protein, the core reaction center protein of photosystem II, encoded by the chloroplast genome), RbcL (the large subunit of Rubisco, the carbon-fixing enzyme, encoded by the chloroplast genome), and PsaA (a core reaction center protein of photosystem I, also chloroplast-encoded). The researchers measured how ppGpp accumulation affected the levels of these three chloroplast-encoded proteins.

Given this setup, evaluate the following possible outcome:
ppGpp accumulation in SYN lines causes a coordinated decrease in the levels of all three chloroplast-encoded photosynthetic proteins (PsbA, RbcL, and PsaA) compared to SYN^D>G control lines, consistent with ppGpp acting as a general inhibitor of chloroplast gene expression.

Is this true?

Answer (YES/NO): NO